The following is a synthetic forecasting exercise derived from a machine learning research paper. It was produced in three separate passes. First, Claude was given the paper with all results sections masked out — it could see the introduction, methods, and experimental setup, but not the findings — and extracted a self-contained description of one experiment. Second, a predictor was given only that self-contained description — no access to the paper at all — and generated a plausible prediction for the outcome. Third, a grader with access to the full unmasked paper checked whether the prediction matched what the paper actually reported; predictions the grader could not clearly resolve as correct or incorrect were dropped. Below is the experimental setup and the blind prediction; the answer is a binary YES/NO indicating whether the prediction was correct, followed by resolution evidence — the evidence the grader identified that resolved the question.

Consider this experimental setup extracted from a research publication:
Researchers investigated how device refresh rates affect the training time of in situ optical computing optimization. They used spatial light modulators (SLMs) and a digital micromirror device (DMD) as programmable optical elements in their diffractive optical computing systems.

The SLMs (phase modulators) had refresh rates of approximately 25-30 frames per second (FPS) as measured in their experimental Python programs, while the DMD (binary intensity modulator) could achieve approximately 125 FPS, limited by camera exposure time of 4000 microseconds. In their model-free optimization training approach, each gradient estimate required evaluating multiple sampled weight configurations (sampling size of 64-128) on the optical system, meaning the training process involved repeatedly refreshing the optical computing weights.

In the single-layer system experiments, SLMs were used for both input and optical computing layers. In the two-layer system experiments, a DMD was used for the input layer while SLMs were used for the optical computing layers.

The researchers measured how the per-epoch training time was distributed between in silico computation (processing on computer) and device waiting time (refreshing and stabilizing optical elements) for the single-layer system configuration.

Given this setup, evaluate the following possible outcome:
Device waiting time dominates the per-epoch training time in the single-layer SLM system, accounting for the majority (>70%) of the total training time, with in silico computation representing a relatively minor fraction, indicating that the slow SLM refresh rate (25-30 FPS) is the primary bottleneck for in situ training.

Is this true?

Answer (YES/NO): YES